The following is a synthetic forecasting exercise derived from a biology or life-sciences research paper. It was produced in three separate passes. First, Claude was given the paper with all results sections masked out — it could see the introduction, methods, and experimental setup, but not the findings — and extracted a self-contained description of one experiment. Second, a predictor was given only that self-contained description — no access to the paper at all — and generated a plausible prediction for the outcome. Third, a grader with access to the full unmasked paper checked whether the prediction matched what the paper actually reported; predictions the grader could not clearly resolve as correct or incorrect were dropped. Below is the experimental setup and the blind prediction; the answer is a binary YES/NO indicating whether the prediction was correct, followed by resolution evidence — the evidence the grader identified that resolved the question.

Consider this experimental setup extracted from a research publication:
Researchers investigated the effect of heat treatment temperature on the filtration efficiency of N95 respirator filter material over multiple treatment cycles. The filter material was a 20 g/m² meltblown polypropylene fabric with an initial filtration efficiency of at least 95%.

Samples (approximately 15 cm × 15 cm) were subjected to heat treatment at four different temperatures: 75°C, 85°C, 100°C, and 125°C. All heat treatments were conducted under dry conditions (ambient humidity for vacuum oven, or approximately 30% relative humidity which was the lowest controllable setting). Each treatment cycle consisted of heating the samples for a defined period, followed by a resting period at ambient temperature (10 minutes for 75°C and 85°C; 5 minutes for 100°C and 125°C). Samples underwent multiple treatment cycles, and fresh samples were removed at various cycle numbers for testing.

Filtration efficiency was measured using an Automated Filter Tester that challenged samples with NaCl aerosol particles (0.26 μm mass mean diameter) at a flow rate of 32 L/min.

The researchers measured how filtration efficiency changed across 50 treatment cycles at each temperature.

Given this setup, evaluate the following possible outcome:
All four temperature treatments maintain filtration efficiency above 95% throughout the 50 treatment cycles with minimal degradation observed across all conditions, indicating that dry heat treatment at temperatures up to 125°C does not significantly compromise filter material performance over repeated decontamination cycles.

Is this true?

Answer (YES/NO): NO